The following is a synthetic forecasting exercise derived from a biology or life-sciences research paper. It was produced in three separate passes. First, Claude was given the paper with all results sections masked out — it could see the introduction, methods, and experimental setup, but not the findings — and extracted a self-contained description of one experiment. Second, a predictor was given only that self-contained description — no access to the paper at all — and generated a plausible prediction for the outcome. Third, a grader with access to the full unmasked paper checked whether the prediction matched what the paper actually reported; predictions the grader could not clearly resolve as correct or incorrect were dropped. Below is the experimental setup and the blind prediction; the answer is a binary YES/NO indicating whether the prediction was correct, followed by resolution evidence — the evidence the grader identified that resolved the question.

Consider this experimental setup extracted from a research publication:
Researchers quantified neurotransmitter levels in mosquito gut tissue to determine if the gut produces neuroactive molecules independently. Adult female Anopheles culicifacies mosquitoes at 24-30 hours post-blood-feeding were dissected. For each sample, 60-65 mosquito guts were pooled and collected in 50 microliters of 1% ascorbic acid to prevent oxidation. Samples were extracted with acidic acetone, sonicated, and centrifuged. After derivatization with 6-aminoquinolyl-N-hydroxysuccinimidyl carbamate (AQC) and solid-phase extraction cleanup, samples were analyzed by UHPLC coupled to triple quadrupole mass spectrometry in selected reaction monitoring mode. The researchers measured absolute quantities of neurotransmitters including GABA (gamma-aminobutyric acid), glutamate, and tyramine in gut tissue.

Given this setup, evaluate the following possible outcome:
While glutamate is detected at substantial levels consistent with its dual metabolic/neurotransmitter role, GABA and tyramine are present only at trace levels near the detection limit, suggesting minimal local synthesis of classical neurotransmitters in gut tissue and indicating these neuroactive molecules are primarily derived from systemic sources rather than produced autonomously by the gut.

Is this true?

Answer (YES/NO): NO